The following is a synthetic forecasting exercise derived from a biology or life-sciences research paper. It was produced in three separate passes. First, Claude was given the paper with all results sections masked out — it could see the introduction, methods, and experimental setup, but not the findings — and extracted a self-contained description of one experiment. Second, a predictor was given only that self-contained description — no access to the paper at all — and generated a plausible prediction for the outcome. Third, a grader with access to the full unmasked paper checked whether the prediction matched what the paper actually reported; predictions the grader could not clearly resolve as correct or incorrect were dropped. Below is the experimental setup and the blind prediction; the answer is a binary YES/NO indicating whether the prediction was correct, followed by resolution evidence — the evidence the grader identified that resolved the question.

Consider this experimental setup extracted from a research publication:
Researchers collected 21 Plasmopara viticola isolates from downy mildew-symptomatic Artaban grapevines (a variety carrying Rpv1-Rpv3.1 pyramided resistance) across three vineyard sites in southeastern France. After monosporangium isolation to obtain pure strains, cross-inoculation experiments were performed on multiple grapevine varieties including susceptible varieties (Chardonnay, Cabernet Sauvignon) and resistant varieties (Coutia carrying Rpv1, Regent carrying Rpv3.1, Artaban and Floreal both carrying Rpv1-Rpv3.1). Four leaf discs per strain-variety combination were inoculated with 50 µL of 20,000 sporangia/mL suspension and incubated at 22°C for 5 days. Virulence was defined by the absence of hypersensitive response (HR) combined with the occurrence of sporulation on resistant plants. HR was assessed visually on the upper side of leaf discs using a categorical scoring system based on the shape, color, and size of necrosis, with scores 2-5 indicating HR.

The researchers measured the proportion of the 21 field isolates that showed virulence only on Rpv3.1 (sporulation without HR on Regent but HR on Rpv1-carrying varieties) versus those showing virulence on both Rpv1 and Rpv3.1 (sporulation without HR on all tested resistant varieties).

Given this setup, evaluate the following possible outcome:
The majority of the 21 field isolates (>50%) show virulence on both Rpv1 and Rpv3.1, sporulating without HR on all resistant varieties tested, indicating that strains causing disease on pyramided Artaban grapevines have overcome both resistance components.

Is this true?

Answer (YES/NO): NO